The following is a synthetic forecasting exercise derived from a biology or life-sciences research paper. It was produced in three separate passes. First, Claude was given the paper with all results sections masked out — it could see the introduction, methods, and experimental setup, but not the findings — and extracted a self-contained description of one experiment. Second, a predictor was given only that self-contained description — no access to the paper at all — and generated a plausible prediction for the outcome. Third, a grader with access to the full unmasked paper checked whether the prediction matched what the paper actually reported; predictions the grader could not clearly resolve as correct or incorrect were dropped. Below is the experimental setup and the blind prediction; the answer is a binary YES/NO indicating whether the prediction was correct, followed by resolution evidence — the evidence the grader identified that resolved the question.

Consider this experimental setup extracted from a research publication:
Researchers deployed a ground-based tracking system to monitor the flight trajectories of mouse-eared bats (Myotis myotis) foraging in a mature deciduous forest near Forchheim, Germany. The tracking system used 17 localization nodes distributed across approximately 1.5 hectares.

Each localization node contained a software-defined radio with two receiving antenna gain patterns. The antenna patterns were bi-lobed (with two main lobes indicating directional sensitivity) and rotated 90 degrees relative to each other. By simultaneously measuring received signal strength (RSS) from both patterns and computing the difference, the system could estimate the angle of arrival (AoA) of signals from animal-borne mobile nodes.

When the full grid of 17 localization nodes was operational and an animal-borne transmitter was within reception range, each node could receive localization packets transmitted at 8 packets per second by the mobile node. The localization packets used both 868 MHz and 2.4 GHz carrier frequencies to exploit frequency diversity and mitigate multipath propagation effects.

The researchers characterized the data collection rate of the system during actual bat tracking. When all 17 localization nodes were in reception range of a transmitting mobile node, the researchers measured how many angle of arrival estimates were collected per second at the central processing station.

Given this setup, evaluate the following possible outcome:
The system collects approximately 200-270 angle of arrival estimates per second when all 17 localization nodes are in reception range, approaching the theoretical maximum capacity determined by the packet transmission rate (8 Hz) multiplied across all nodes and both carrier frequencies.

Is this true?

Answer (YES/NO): YES